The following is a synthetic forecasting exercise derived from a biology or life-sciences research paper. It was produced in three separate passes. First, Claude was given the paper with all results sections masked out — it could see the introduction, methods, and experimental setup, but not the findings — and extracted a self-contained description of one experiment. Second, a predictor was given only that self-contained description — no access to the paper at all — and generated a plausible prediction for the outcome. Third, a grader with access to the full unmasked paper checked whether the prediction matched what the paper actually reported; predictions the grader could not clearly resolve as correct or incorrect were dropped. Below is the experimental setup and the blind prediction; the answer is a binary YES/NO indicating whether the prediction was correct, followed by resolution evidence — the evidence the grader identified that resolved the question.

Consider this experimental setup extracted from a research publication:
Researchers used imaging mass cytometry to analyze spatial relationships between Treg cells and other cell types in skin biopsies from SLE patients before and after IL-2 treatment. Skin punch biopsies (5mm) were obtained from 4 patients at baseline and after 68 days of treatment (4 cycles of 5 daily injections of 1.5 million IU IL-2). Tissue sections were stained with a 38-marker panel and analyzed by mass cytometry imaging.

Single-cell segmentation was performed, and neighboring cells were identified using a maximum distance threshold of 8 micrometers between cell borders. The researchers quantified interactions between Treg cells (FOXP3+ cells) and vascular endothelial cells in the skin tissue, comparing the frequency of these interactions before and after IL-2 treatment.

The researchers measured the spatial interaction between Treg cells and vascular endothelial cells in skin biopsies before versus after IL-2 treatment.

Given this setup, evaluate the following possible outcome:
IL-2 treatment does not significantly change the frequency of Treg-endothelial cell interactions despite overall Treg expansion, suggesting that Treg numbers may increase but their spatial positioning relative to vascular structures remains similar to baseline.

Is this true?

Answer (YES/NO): NO